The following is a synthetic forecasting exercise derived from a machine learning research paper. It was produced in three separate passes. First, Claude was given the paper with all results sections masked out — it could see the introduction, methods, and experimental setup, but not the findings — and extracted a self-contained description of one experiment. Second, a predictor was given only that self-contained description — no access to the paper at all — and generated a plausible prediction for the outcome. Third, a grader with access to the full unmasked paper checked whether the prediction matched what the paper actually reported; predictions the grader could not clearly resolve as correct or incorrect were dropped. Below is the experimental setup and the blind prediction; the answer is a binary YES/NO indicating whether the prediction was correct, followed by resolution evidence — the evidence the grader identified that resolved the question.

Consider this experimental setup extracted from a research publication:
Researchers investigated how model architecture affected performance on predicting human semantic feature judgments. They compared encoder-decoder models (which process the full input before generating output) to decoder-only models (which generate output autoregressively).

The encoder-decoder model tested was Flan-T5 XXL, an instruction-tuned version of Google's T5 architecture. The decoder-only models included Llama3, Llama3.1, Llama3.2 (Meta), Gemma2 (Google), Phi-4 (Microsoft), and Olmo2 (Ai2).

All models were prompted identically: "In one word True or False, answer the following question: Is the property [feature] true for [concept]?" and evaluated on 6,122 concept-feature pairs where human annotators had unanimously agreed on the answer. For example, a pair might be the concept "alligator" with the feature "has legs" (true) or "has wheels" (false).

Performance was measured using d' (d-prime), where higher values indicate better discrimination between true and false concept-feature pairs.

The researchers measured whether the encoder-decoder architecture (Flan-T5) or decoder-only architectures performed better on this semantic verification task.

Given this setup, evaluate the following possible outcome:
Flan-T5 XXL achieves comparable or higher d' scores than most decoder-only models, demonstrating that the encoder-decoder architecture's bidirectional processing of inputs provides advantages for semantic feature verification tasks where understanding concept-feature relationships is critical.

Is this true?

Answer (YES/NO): YES